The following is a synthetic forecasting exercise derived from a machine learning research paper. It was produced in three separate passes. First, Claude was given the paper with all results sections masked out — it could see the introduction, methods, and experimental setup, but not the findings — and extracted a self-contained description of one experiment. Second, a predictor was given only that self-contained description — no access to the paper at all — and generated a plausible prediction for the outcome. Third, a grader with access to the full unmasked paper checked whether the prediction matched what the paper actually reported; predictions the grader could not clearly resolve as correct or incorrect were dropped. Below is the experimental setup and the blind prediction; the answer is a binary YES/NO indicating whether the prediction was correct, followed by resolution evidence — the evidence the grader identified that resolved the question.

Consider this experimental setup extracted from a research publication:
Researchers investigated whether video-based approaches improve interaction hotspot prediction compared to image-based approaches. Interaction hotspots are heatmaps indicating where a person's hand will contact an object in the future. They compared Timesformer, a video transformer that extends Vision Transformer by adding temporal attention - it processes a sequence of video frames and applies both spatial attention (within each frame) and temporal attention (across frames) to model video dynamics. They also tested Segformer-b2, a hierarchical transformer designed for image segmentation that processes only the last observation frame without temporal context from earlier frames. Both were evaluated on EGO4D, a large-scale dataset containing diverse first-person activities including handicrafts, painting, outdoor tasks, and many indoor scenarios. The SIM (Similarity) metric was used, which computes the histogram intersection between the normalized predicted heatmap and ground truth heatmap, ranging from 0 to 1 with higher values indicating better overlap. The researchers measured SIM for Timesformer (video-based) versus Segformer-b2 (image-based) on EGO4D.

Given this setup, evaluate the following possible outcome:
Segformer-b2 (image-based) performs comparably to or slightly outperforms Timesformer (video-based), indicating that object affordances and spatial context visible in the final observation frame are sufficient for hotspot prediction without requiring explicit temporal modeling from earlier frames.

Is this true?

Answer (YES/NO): YES